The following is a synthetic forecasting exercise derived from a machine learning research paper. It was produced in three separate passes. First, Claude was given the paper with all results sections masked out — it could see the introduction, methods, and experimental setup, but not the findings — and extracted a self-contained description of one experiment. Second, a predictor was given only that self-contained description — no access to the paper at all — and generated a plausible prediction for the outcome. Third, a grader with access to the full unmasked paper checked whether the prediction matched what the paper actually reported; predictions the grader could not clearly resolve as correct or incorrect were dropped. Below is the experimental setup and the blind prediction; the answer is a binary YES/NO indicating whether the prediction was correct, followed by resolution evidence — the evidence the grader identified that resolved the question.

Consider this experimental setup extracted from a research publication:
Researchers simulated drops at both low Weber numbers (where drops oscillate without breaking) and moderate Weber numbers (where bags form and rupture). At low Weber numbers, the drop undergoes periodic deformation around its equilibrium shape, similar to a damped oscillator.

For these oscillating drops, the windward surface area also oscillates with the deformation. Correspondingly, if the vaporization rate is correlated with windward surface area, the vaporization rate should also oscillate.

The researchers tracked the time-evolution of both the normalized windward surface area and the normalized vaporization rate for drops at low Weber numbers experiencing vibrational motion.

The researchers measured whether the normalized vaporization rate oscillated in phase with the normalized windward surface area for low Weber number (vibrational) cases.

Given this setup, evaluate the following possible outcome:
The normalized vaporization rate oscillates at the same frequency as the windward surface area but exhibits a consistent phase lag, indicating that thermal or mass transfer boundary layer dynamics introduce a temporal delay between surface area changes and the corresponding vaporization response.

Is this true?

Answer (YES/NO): NO